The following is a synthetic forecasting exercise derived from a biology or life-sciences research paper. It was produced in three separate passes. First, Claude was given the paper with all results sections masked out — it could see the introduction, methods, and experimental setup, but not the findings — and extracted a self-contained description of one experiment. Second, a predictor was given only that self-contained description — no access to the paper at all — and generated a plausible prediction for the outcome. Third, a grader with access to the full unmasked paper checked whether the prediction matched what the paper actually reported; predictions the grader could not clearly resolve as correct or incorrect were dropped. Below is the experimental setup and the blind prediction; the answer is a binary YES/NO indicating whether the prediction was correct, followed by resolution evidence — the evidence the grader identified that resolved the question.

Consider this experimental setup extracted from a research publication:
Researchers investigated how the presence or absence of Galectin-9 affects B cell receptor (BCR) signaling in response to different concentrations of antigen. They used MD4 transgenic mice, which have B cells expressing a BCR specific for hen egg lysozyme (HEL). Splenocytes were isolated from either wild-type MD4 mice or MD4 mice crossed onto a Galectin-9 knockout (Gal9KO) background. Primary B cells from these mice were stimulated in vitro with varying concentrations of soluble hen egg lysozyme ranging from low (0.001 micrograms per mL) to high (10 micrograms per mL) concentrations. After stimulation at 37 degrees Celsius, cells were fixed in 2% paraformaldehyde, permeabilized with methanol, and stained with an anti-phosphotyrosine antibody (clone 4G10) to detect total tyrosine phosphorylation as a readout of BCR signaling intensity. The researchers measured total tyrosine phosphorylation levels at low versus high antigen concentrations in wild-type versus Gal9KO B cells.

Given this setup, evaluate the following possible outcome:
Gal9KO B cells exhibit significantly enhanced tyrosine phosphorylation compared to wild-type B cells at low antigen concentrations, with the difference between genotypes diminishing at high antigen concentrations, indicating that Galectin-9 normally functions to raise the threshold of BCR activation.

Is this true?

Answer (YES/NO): YES